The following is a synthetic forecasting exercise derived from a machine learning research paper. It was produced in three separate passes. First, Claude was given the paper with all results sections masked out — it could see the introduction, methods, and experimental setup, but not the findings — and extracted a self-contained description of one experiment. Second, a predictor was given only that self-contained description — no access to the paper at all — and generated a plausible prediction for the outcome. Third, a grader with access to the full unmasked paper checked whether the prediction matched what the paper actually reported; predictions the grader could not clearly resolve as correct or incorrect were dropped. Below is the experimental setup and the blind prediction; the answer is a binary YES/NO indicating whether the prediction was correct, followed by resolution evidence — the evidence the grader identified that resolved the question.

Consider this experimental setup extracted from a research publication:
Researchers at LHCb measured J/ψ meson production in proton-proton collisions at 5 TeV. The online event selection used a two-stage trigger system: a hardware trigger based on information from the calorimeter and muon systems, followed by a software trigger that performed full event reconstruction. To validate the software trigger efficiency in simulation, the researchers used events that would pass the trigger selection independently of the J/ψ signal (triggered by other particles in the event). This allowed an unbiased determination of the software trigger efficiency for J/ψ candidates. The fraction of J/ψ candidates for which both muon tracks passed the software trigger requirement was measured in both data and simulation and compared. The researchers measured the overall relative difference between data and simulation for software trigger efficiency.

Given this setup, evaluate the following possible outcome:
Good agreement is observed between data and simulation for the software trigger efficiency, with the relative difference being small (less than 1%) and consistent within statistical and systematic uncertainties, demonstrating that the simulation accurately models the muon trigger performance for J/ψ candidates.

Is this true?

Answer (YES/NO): NO